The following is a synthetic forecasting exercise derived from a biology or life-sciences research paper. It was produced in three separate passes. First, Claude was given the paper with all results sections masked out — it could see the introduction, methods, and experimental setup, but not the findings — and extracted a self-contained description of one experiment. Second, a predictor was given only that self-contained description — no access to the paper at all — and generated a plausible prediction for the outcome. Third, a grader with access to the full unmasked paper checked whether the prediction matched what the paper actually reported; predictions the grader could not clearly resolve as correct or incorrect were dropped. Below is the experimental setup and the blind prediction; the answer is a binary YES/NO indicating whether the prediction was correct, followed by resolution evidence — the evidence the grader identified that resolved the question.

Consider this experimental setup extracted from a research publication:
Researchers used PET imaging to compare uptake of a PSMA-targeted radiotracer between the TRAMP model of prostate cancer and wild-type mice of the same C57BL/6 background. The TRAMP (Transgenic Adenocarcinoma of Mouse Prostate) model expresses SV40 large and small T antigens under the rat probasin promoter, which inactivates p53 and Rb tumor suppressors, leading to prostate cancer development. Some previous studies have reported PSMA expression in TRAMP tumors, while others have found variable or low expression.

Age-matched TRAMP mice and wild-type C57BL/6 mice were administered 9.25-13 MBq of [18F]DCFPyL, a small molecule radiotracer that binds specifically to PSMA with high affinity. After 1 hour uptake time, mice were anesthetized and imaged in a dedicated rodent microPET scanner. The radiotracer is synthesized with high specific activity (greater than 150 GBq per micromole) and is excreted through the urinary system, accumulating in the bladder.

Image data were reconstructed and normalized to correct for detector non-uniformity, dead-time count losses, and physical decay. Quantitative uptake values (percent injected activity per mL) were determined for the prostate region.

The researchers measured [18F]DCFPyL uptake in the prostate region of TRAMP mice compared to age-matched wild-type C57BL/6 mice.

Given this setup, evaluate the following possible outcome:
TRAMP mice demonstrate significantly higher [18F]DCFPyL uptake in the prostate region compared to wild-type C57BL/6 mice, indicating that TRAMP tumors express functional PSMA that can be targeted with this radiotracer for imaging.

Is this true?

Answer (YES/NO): NO